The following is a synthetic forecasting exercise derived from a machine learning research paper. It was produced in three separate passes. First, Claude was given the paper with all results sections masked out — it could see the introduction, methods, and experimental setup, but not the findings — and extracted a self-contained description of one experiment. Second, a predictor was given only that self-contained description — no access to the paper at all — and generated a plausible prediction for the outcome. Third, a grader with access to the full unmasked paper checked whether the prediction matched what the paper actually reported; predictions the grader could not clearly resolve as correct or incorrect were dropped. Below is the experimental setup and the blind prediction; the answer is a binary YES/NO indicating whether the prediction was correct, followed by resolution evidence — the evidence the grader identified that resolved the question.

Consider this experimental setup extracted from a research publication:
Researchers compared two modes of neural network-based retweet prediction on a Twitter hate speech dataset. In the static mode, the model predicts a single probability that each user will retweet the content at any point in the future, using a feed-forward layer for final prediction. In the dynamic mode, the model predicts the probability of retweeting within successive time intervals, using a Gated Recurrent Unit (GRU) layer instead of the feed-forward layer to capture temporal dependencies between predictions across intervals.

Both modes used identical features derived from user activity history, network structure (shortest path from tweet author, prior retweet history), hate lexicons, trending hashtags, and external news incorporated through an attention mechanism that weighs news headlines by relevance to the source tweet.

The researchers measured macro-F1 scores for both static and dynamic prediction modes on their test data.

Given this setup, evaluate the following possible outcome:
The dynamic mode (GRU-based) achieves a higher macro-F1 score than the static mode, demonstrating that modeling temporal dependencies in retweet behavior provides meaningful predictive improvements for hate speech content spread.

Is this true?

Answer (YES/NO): YES